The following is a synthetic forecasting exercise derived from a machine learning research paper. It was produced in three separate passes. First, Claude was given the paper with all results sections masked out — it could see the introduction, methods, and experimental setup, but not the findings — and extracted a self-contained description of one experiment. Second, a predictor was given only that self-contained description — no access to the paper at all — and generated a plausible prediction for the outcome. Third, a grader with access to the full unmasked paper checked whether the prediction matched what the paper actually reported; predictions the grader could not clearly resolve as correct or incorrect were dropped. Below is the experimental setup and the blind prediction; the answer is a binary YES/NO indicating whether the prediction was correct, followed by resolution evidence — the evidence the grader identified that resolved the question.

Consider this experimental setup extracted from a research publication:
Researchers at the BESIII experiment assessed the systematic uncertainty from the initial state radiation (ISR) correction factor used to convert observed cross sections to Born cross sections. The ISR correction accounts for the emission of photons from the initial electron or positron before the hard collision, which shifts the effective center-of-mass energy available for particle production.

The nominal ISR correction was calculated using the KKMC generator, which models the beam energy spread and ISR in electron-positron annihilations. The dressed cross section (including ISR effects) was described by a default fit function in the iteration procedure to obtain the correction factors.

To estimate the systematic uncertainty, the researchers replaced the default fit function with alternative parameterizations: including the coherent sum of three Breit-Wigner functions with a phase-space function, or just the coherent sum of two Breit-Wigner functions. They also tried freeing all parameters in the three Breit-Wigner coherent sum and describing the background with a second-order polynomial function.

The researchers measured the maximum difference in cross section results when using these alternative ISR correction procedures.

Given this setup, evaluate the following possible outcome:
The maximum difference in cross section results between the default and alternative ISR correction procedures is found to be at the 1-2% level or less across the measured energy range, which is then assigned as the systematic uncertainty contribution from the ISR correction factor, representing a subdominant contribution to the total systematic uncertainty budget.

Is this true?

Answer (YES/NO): NO